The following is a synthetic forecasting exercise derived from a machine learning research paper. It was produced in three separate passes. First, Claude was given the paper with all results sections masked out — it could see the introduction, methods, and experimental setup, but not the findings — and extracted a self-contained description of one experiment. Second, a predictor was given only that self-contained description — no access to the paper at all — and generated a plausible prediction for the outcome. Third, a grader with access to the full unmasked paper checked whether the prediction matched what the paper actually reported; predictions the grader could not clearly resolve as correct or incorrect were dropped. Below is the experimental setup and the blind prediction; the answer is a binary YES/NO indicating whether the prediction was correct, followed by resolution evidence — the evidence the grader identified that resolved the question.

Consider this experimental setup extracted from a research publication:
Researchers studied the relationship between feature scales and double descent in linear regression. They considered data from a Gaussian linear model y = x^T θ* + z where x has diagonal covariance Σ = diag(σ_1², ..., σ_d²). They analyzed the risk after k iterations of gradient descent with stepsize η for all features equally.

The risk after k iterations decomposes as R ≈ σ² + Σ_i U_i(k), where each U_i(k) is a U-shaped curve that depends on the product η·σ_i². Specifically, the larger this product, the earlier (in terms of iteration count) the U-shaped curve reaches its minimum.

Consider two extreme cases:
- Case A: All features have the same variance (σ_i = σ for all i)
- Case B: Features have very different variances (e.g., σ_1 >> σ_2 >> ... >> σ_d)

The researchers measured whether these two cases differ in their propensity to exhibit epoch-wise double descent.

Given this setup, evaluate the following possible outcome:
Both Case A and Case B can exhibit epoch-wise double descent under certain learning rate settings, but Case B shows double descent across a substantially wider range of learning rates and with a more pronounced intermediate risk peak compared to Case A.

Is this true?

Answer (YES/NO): NO